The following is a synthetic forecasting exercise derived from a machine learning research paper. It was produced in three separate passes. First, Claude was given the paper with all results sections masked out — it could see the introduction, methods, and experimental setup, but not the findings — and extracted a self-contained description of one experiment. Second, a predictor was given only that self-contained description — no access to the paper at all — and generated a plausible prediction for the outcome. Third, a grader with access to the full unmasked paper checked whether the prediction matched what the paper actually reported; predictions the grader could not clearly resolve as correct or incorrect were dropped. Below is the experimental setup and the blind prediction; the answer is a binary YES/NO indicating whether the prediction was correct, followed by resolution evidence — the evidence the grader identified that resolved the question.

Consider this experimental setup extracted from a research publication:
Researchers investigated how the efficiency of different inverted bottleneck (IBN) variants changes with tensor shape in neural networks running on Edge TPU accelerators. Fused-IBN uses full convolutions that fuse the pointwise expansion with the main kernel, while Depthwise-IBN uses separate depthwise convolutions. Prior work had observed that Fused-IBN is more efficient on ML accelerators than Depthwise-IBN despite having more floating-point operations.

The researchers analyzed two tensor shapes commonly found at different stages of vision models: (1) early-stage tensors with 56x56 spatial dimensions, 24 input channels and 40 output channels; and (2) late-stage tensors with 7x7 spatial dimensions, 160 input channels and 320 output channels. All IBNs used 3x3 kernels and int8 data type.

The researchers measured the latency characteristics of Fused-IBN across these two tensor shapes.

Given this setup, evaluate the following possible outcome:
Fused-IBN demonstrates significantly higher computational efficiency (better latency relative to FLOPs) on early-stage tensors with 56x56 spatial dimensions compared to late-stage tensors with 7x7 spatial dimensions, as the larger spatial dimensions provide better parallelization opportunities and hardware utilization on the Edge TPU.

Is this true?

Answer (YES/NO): YES